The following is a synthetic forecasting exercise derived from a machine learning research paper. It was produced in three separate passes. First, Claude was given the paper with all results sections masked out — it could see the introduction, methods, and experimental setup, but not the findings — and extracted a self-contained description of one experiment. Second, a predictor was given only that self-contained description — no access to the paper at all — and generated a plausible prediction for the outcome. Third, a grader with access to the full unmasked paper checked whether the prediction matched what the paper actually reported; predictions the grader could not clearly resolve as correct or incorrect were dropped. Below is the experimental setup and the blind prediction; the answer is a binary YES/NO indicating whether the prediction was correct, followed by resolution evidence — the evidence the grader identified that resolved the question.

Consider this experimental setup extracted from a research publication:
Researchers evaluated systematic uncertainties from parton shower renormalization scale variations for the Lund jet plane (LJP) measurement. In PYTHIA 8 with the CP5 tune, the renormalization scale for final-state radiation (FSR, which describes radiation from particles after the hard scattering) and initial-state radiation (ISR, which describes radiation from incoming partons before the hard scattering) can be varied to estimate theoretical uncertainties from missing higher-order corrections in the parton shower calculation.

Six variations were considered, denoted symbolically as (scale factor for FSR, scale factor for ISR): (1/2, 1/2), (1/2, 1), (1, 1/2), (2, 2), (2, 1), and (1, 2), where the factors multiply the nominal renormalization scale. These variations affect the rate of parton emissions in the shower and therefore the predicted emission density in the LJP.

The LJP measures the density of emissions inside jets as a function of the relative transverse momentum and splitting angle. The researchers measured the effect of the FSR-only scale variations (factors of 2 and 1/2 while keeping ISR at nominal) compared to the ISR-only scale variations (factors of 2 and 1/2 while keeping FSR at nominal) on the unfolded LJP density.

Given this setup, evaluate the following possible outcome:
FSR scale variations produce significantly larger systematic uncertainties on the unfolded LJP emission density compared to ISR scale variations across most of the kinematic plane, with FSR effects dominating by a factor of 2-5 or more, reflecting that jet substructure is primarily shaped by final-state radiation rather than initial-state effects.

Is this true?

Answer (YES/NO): YES